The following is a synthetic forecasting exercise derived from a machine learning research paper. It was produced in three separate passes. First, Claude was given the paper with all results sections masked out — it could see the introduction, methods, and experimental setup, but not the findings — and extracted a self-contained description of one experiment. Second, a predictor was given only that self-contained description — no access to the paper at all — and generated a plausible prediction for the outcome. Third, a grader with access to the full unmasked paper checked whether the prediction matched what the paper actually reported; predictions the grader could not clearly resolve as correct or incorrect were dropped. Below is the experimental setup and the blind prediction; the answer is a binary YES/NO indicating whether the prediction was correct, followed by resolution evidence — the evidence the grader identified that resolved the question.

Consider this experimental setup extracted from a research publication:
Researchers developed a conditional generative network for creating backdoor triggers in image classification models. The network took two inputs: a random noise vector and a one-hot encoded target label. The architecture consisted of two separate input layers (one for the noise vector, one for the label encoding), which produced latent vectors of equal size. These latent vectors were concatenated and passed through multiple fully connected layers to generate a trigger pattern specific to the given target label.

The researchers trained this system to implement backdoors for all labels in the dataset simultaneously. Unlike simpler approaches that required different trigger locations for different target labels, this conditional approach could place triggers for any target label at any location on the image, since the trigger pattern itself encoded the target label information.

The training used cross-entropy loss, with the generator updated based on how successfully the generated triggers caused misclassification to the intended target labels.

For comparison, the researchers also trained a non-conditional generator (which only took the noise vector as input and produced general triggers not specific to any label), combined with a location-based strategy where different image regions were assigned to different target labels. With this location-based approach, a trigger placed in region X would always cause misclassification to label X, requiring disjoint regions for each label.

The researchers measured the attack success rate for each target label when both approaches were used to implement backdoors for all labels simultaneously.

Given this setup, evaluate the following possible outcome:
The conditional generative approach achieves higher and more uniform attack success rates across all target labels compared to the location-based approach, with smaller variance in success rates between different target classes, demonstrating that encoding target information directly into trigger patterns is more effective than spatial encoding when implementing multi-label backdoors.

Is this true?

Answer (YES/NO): NO